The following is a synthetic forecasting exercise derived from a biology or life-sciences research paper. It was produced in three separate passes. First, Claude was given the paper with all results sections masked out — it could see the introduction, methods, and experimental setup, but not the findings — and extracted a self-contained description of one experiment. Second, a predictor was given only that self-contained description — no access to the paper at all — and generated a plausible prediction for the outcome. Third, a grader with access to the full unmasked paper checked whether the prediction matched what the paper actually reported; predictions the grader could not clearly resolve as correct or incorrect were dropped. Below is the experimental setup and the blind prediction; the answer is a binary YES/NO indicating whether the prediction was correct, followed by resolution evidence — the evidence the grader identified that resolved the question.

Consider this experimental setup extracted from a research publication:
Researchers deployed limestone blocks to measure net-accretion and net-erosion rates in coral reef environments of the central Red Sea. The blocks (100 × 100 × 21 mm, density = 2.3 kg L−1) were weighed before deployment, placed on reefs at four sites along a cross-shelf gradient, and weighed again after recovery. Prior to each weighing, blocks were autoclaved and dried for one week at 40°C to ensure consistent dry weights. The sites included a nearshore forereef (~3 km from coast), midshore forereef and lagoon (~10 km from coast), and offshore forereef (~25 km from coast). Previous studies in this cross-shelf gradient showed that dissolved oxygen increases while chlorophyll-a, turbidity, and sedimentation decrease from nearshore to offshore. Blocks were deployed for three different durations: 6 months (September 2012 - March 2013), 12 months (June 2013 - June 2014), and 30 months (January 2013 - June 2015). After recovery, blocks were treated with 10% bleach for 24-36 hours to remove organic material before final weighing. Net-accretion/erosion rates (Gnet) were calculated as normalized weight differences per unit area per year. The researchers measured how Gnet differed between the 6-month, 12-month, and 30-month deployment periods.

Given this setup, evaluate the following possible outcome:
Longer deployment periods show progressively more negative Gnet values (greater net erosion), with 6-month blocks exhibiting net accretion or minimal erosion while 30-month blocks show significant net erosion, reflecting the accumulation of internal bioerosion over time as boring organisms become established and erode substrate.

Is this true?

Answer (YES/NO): NO